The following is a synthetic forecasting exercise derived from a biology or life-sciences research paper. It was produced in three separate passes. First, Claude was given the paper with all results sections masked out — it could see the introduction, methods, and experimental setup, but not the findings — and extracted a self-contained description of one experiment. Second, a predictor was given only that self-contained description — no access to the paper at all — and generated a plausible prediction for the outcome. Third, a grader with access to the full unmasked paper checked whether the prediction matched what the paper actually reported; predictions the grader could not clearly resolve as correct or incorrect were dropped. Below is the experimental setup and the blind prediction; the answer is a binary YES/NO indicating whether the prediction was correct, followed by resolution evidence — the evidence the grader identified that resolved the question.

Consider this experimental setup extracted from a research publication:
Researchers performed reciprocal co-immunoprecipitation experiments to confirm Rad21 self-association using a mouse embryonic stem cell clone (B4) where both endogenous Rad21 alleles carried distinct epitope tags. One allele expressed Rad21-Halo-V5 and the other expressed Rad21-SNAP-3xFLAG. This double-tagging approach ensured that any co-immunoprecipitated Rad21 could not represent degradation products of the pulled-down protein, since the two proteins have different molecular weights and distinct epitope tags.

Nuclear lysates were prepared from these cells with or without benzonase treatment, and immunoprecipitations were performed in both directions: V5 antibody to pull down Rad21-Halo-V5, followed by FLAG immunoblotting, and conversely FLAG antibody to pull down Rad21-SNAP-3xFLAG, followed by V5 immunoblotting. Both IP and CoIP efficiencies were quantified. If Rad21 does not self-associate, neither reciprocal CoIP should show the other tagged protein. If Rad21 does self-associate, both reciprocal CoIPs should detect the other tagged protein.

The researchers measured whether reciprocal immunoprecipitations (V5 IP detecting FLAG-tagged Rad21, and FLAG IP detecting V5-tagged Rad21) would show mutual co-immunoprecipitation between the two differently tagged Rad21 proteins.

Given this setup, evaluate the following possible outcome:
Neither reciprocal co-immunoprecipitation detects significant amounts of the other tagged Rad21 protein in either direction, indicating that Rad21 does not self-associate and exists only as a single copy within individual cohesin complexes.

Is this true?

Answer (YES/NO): NO